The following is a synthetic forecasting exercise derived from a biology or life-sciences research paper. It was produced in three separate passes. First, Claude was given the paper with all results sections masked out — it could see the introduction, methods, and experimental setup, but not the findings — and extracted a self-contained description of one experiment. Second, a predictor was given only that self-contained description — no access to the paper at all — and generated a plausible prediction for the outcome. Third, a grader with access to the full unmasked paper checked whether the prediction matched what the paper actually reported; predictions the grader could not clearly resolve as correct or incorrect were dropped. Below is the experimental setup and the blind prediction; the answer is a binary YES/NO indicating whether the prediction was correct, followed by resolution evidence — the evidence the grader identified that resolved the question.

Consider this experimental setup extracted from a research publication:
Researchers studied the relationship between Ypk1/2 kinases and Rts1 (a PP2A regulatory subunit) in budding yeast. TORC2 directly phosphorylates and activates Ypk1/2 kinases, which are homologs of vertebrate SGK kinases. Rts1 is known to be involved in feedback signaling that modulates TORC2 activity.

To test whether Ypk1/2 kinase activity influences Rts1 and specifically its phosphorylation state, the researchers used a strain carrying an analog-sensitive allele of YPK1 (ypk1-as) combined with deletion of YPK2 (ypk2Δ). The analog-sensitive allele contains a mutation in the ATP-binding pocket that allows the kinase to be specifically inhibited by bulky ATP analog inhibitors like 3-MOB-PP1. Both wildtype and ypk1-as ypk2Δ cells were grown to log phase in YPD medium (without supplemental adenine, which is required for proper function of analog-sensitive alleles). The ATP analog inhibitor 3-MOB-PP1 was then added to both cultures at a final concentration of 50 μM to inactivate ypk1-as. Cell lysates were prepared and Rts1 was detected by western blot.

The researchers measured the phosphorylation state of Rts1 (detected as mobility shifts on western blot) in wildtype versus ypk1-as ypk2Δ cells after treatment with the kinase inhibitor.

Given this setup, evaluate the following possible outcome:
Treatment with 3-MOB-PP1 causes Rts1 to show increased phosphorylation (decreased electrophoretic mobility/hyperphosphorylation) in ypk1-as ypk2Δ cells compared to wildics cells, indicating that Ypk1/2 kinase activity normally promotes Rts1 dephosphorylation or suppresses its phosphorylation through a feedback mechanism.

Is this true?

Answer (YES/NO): NO